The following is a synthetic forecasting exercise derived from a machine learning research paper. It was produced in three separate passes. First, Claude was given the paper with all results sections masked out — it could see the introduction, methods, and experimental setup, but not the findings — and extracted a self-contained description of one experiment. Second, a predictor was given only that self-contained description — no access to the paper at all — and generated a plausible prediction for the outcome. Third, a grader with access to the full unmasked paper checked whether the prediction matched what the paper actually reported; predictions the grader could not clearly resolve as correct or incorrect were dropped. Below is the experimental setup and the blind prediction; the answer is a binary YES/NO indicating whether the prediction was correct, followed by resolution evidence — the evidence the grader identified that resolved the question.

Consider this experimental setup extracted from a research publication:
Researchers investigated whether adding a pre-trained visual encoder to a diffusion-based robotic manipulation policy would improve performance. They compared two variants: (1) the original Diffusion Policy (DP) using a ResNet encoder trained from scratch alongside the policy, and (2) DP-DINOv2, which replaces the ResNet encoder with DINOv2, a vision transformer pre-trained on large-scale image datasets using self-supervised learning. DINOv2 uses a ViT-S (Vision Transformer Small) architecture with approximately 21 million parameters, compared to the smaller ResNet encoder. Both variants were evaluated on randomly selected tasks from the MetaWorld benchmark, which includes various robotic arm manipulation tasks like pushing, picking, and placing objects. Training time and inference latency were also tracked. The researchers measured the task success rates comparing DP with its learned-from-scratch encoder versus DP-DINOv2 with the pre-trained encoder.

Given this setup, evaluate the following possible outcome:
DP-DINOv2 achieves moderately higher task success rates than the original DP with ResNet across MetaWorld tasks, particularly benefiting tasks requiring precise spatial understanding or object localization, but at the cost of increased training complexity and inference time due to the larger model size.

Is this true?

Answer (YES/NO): NO